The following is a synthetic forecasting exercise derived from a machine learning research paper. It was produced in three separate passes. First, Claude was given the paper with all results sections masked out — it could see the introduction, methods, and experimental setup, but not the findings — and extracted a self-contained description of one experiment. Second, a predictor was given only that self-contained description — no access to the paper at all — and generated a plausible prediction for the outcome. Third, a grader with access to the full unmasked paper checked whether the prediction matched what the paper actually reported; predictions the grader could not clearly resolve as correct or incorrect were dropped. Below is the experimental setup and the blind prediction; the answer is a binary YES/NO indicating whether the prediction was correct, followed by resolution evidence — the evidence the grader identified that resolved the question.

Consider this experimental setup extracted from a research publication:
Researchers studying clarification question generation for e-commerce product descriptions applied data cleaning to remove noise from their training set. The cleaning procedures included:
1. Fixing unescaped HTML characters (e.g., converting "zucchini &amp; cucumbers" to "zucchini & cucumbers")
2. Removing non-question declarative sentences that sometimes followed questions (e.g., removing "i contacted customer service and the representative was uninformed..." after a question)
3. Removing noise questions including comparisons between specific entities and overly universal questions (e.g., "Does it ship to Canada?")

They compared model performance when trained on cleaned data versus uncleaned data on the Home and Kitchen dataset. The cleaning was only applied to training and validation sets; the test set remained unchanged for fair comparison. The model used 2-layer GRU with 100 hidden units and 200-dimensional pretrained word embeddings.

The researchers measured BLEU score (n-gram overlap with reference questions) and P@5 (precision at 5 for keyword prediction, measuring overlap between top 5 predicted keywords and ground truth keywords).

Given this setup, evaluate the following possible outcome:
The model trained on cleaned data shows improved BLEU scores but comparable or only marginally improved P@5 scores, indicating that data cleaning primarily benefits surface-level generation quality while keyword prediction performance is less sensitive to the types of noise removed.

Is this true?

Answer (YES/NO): NO